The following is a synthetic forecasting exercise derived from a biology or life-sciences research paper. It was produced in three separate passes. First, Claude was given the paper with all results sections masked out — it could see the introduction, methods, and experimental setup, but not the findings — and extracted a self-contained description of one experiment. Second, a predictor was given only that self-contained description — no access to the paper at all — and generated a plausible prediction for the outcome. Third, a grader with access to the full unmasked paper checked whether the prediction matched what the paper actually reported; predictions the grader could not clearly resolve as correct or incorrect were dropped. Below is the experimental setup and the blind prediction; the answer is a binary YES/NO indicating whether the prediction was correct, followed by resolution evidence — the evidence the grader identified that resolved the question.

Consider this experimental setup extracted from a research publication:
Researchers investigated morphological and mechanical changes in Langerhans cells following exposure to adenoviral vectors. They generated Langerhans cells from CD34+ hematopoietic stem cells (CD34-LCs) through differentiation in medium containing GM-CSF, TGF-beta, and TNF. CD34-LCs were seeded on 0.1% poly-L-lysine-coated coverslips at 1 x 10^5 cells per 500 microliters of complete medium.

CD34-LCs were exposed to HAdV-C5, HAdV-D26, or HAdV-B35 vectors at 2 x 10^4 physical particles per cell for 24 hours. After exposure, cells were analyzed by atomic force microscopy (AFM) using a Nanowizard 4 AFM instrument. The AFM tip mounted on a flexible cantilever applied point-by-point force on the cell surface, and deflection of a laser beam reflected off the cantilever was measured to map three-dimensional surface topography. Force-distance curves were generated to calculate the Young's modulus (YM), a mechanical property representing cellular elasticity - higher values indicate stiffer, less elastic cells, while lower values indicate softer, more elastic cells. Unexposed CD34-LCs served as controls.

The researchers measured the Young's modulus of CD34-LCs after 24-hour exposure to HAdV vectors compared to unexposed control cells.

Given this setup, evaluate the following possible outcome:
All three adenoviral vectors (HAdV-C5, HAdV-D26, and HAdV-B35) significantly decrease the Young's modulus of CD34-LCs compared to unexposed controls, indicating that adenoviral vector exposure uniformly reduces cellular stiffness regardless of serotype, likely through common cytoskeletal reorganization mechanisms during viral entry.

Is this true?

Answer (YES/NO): NO